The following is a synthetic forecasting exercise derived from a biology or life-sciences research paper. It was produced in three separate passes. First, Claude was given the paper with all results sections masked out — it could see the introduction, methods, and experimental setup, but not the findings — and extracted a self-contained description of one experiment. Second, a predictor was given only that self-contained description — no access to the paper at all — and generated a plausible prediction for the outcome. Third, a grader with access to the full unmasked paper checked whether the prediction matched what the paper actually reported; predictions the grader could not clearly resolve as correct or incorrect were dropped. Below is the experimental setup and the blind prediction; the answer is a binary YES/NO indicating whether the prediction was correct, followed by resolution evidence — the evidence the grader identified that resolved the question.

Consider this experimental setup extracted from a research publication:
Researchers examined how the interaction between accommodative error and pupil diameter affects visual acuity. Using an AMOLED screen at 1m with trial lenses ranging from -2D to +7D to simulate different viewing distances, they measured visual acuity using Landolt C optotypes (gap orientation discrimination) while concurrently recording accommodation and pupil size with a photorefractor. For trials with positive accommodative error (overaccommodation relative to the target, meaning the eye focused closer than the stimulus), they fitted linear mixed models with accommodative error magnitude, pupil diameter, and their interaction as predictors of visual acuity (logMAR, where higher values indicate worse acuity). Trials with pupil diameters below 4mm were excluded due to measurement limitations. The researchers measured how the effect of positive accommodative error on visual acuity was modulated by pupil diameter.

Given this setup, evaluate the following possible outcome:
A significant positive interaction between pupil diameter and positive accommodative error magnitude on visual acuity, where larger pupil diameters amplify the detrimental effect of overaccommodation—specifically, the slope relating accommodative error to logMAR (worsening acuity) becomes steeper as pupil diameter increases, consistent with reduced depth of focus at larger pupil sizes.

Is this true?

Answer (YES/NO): YES